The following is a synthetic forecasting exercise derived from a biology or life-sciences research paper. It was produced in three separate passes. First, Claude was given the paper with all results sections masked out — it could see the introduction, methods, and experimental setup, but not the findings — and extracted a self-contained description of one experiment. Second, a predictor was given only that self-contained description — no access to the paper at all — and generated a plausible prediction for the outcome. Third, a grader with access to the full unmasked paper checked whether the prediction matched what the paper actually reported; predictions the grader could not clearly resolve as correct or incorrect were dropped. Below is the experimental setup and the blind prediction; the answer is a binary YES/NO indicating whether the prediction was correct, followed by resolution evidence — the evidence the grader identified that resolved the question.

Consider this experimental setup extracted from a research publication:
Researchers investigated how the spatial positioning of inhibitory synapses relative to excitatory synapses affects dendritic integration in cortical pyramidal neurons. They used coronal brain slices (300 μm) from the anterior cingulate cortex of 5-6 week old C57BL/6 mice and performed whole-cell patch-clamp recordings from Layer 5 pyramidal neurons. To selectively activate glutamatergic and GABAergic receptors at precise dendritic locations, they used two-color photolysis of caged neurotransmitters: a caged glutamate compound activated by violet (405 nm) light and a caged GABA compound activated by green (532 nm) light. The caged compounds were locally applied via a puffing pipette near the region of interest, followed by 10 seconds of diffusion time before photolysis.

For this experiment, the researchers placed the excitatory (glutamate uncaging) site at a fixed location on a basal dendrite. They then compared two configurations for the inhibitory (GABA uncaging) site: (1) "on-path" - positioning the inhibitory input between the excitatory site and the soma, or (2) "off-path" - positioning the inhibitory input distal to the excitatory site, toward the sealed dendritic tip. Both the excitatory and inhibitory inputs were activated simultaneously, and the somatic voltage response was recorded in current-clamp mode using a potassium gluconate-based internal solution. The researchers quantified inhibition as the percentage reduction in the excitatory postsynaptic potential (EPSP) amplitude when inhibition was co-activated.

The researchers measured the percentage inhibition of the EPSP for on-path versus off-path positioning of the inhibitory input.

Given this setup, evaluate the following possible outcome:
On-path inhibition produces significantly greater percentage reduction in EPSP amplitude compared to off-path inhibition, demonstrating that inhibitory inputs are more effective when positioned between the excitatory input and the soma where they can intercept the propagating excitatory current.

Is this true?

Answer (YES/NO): NO